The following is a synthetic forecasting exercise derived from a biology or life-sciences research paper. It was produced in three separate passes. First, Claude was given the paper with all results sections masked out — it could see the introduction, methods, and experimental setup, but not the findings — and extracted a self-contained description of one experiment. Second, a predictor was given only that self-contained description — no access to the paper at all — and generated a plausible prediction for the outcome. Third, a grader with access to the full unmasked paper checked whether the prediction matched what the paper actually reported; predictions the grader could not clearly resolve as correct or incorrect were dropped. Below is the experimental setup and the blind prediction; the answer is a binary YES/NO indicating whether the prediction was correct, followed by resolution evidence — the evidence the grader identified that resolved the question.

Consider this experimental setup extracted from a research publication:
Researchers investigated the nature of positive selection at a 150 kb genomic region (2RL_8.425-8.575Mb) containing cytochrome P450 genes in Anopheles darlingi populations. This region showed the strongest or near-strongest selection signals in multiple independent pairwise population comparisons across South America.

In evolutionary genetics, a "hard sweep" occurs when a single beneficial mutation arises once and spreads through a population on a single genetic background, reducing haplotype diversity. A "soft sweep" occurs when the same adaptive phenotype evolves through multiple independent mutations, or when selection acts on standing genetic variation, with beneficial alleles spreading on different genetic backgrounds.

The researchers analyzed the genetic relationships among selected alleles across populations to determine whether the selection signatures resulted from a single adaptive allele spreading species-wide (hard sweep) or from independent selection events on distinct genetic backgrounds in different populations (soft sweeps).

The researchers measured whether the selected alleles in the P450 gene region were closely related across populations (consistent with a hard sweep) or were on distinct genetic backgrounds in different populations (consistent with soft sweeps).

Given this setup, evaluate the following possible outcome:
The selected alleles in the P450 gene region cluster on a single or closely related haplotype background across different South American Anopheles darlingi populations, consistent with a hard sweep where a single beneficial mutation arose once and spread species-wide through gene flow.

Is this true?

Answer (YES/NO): NO